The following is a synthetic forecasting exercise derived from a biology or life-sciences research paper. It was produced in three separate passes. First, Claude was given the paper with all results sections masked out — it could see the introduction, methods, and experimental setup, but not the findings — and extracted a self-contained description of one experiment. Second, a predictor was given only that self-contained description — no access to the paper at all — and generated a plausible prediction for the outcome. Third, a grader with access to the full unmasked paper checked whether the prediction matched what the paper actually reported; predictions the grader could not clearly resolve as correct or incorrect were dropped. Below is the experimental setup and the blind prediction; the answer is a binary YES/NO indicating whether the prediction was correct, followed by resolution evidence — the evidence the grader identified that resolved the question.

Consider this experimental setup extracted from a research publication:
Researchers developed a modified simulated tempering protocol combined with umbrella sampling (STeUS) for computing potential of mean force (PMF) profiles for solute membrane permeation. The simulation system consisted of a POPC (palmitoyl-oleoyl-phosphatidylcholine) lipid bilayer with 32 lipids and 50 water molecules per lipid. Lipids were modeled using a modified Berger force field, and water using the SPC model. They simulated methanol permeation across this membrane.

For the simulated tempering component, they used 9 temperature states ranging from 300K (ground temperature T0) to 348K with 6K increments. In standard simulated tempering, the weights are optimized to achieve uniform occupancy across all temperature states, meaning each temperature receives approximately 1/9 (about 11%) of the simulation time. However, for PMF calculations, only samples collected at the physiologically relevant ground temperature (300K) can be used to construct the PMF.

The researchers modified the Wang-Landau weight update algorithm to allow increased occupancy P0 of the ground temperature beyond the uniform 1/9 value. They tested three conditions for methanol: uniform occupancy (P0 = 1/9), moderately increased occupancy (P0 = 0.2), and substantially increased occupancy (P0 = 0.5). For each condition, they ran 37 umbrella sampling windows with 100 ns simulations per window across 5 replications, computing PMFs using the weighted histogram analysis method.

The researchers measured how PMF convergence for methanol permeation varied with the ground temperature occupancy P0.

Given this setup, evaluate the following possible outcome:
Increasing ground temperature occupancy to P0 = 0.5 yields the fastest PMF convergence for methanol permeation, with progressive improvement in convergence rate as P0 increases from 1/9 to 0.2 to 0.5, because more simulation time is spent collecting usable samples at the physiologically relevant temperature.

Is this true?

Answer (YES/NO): NO